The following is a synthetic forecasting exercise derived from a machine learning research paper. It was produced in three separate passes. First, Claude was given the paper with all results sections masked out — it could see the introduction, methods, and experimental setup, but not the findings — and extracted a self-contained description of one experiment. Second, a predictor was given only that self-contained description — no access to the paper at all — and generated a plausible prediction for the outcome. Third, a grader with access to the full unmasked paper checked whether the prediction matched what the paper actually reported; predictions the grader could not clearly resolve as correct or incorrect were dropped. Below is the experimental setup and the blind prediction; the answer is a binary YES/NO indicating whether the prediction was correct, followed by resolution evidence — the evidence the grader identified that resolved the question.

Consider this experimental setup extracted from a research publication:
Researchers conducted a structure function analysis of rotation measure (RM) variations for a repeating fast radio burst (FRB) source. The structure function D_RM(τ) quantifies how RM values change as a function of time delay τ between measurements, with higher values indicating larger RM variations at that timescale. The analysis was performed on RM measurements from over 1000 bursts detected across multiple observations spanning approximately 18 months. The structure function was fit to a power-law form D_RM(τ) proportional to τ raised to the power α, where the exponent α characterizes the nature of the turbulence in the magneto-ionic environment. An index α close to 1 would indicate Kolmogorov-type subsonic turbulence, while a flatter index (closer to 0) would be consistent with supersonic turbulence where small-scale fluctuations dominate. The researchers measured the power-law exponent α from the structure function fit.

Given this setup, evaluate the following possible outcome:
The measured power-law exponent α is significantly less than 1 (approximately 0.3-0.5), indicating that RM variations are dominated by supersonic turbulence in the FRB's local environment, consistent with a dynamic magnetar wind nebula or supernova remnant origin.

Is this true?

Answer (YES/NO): NO